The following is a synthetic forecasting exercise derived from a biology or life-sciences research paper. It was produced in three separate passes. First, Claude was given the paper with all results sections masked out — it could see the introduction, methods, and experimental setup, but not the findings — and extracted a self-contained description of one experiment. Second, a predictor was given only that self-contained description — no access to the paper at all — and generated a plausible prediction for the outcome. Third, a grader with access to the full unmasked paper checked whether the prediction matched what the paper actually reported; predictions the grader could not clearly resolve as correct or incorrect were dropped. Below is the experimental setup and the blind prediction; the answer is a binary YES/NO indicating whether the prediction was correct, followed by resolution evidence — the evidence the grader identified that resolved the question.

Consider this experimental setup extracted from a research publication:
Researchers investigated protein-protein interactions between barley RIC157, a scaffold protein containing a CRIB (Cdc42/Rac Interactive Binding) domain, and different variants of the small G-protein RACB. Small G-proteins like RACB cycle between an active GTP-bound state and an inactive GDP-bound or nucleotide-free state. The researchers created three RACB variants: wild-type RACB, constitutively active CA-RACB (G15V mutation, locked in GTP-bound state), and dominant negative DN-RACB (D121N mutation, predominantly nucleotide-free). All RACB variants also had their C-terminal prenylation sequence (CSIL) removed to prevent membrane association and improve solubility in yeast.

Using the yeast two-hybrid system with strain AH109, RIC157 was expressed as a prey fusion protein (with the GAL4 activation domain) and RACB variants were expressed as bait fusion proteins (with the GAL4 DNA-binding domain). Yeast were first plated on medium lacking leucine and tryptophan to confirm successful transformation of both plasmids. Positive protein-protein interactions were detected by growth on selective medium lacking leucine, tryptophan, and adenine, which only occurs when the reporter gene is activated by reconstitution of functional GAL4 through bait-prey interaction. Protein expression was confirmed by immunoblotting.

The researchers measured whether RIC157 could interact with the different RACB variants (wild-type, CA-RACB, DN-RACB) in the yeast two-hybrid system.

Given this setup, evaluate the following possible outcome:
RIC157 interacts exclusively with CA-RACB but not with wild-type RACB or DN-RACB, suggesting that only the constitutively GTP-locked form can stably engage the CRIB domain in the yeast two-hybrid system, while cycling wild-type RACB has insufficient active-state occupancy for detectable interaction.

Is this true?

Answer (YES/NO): NO